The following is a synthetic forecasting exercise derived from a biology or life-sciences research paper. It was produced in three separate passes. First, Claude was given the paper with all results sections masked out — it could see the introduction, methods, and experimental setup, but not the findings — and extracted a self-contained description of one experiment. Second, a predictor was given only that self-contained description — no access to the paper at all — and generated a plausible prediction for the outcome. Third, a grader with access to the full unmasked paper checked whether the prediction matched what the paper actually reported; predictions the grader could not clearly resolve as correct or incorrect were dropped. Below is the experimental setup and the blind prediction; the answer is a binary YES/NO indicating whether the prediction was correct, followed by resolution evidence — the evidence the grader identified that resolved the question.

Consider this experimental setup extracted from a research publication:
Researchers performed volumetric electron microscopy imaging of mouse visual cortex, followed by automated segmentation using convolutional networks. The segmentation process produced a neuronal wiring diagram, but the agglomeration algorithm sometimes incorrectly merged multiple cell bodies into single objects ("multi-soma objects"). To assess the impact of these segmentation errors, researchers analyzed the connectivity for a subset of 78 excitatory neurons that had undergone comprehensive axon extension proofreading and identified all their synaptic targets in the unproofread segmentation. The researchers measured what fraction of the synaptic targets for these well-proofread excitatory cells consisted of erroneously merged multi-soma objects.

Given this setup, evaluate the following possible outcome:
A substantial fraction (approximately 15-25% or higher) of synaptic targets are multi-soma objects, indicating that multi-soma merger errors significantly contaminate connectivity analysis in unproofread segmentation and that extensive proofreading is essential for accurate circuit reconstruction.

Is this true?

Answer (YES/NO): YES